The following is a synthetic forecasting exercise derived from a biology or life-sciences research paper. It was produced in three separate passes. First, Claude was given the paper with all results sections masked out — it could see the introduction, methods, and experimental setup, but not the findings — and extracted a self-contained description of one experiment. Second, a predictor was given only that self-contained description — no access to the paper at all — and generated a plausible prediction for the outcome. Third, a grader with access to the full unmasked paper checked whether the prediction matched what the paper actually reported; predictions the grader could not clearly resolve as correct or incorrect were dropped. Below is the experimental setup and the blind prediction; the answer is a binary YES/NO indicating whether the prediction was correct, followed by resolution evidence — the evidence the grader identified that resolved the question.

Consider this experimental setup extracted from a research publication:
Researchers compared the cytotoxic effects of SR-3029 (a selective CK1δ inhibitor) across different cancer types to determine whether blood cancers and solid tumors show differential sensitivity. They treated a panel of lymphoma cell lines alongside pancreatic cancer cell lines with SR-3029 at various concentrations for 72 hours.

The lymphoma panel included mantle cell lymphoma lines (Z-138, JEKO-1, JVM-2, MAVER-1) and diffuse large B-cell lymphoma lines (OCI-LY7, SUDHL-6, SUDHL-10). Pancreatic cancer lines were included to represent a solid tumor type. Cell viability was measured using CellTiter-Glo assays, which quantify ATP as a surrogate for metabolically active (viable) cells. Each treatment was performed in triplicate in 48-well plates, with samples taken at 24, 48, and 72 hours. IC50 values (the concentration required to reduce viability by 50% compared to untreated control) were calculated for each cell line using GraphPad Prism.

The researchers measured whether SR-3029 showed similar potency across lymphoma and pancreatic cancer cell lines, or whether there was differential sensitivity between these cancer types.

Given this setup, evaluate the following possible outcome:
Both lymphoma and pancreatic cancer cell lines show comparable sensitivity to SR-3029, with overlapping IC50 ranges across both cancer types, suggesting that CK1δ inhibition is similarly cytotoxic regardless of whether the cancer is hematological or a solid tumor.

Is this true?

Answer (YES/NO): NO